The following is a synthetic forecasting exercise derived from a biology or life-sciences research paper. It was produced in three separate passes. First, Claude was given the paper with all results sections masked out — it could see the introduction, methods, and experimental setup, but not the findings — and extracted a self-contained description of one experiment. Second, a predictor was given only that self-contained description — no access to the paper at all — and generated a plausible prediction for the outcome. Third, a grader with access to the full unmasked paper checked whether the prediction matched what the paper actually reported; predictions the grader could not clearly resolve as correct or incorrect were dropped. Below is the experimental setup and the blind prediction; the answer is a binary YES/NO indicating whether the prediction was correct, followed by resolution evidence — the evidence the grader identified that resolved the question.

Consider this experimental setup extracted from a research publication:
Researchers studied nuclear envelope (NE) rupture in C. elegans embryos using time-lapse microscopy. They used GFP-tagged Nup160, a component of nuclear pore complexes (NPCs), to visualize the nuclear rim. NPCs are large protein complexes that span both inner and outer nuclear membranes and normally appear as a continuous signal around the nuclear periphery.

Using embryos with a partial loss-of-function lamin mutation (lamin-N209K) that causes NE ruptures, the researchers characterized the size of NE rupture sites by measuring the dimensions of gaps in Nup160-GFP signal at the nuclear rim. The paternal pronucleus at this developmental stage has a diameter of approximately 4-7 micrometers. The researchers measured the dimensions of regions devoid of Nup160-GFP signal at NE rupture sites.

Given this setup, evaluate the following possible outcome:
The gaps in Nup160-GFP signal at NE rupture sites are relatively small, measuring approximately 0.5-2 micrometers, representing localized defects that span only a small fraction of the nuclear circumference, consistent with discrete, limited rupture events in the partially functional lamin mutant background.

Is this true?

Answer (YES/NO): NO